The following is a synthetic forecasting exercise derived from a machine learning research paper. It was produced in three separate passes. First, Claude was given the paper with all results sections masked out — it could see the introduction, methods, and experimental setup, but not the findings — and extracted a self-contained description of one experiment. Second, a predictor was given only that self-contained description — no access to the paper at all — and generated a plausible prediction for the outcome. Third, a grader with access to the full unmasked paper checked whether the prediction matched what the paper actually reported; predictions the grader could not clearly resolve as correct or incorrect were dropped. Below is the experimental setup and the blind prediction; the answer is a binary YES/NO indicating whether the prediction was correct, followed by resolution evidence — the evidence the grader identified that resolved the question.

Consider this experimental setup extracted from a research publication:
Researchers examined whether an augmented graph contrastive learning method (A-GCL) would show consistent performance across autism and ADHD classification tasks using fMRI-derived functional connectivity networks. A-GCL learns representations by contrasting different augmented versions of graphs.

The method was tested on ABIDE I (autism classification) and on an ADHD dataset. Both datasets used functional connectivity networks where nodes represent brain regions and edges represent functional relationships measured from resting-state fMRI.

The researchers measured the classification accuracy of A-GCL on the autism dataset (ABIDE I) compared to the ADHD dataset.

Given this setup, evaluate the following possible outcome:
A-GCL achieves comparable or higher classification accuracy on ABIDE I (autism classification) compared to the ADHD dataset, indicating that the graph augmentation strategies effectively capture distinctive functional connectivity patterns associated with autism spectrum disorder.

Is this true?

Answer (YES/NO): YES